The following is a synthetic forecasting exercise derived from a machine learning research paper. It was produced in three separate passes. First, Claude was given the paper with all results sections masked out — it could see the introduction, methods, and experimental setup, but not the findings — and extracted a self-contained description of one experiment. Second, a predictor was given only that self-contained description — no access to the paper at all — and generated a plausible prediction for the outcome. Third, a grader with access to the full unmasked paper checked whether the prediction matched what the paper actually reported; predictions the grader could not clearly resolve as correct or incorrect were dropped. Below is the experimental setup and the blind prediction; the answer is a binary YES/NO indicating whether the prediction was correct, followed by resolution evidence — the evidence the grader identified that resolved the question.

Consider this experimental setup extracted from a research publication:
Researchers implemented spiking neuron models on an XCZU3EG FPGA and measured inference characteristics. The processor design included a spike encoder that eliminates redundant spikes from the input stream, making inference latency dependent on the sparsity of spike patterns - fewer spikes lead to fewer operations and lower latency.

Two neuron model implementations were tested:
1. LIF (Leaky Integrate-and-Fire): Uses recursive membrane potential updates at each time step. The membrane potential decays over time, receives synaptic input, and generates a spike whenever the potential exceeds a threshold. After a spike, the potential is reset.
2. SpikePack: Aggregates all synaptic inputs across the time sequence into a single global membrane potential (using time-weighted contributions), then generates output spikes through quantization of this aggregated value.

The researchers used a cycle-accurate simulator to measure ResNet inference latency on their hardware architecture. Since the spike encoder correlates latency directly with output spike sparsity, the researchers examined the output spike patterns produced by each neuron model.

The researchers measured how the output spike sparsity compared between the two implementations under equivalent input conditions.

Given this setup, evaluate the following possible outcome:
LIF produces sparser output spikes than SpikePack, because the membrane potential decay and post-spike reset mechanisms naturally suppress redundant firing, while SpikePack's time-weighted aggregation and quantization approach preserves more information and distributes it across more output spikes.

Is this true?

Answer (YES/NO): NO